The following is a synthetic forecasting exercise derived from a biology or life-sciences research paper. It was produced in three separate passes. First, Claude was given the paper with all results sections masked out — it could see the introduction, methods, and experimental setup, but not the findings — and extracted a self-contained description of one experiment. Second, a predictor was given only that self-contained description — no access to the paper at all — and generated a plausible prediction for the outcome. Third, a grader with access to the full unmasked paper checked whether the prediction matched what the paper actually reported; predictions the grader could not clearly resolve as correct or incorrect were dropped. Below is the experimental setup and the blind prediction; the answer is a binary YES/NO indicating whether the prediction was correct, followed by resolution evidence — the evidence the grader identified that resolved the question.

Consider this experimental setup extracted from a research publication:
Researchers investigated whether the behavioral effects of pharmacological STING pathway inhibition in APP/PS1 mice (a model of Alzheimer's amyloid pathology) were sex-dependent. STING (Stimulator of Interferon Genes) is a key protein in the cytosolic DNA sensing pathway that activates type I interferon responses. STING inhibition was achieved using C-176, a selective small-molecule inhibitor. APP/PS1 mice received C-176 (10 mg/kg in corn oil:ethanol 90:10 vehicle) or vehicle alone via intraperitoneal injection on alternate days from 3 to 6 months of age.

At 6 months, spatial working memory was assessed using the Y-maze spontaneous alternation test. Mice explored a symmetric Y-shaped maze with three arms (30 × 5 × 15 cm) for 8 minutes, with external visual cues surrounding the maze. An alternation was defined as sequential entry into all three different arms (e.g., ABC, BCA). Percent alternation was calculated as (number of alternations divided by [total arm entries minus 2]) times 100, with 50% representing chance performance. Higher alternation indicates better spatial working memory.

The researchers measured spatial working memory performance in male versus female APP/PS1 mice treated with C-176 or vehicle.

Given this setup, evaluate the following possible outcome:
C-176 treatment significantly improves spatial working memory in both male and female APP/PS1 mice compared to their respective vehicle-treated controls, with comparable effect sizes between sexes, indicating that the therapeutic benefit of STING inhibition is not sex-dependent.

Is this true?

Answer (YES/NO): NO